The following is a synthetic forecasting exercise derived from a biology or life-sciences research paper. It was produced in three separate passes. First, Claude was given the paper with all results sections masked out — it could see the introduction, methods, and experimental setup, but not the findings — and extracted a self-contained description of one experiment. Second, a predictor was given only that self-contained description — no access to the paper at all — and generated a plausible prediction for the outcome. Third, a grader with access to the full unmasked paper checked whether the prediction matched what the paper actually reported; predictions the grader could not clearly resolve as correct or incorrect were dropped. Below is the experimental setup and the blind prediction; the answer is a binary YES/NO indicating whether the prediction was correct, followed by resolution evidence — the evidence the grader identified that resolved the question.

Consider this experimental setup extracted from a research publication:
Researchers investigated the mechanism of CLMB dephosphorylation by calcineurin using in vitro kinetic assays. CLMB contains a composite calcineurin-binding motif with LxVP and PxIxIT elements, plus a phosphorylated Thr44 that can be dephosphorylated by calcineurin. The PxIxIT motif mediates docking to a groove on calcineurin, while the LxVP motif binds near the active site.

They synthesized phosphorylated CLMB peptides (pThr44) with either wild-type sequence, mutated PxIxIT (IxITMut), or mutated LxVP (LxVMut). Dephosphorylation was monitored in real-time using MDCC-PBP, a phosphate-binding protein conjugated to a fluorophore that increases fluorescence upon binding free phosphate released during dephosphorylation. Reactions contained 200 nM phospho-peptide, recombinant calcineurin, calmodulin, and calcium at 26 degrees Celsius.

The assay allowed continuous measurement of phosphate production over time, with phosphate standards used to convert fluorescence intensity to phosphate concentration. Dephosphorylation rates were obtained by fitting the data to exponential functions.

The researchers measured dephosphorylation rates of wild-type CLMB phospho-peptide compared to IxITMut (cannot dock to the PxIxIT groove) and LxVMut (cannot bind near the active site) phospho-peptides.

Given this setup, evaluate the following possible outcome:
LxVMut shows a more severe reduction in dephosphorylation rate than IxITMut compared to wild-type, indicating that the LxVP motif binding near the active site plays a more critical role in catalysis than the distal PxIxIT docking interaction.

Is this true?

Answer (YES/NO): YES